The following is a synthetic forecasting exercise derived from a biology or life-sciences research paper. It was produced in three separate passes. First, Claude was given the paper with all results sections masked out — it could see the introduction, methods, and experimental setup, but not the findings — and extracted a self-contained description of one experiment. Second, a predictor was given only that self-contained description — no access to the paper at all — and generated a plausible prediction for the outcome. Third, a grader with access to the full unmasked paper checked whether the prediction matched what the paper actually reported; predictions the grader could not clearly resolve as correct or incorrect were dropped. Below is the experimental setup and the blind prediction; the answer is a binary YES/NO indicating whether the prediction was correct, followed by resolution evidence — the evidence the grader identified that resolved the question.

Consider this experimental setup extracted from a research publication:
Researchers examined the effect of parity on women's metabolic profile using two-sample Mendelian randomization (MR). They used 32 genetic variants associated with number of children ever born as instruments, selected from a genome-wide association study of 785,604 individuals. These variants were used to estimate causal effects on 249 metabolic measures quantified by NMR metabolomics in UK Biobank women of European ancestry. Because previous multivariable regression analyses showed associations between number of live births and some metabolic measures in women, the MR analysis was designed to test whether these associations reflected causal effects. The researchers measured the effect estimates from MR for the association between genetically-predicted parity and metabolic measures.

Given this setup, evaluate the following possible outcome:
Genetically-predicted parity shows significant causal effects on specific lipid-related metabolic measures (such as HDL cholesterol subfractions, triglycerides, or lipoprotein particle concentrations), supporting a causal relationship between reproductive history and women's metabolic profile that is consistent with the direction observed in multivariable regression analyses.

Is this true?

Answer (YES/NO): NO